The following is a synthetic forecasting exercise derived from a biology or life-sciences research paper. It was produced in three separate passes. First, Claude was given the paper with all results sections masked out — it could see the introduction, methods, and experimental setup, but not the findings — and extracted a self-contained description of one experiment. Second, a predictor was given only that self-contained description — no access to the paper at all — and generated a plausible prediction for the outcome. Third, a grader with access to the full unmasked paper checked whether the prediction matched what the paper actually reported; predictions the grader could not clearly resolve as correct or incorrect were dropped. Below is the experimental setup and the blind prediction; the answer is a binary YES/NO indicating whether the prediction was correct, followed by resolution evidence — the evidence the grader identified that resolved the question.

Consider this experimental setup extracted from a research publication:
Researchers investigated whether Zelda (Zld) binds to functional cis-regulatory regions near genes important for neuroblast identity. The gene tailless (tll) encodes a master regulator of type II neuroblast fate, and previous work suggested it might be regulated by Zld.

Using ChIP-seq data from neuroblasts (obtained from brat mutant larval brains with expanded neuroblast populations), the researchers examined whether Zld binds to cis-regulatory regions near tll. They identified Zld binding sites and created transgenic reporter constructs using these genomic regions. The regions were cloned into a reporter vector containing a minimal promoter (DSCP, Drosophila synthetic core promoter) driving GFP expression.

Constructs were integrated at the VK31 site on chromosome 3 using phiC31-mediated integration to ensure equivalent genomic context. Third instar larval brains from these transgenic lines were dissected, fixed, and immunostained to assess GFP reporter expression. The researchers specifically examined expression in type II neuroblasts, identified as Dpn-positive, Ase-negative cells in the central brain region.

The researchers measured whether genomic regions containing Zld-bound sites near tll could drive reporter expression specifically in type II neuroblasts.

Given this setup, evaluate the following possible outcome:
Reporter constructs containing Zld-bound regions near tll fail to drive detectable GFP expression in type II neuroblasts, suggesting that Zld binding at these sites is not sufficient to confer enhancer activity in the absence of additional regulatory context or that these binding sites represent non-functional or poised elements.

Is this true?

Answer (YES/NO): NO